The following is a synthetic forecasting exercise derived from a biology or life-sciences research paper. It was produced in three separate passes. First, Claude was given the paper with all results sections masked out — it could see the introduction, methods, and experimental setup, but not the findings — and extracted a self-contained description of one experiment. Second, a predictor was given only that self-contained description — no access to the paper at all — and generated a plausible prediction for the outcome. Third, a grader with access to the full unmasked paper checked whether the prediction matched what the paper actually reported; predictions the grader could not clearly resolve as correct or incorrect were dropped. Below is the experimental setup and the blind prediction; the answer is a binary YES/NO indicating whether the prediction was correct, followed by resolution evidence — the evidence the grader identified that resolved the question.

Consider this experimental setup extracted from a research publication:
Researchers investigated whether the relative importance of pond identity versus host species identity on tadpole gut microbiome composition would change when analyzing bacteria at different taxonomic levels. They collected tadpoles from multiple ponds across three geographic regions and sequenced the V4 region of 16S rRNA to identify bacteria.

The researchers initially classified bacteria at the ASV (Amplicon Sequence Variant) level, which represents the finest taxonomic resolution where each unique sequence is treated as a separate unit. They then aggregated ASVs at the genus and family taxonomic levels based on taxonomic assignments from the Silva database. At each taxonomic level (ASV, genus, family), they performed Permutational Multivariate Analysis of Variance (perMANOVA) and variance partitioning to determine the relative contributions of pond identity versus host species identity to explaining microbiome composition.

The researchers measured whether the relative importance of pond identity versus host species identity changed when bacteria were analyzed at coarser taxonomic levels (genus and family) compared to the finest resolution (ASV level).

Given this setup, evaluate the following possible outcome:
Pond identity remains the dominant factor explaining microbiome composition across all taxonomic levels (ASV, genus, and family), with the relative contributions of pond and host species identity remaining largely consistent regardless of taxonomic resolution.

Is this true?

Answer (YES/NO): NO